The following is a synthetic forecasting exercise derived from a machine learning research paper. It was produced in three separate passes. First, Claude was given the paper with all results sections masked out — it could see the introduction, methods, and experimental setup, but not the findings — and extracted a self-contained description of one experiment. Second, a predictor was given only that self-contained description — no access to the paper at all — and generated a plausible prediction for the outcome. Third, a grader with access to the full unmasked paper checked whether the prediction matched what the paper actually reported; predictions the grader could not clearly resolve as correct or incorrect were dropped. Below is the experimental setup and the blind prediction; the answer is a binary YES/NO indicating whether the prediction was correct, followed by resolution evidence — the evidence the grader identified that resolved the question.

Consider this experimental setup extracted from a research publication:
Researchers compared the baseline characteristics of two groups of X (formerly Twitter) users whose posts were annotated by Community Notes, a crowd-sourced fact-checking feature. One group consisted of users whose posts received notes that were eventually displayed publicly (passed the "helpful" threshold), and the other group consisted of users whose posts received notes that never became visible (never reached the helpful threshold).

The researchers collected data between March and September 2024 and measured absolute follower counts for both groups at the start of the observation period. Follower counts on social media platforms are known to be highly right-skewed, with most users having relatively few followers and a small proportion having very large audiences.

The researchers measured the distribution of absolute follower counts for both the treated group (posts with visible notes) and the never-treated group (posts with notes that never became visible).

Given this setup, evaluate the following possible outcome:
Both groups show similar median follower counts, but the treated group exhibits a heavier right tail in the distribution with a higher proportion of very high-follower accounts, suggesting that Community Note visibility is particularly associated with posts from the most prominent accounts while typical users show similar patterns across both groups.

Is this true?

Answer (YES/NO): NO